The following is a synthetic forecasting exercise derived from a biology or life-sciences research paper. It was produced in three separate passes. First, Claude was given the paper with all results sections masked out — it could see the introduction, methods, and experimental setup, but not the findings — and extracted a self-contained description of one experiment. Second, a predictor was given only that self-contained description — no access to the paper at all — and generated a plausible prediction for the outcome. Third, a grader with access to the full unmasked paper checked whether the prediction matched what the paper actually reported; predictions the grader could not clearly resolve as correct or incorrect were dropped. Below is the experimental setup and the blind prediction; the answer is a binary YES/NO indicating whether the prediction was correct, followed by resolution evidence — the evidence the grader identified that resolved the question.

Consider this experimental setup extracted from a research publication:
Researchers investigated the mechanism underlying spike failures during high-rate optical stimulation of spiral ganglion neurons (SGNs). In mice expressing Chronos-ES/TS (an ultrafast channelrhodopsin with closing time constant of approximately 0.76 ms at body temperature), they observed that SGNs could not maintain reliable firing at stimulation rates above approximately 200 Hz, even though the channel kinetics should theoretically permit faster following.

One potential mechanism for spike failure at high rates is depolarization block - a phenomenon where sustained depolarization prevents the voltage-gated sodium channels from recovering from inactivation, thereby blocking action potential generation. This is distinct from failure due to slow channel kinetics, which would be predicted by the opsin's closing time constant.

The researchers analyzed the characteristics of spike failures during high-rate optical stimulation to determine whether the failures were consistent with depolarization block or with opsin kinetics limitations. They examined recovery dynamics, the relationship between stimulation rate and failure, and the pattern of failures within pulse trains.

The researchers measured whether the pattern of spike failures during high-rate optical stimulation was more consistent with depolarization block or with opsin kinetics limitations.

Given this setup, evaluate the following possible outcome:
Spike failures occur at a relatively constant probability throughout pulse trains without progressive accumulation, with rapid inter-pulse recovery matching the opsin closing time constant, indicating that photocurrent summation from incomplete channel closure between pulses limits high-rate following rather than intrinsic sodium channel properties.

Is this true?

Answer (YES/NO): NO